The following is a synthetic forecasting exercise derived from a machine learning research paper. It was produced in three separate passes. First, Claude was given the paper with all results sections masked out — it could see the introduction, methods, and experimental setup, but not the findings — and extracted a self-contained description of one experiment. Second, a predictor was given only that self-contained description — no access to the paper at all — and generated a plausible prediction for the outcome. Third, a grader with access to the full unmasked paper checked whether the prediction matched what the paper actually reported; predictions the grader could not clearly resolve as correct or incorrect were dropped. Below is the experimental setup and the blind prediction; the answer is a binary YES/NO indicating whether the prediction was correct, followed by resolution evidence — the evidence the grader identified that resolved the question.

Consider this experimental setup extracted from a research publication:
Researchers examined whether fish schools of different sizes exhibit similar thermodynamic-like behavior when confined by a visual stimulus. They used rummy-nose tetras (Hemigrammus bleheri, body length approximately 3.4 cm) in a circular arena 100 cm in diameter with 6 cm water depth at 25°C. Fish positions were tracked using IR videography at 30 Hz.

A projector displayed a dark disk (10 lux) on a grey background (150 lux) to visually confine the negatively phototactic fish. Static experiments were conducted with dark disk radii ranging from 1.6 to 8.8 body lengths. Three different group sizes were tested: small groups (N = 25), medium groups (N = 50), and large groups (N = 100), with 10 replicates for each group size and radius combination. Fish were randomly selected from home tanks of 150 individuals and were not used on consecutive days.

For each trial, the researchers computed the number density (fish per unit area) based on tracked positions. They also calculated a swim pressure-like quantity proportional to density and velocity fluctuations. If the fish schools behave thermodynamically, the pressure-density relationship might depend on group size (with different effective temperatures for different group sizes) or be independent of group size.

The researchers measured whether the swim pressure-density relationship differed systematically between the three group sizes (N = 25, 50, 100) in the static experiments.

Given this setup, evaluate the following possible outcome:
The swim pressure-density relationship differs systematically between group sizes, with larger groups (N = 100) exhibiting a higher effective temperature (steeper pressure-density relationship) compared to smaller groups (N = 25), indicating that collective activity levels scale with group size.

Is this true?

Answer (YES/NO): NO